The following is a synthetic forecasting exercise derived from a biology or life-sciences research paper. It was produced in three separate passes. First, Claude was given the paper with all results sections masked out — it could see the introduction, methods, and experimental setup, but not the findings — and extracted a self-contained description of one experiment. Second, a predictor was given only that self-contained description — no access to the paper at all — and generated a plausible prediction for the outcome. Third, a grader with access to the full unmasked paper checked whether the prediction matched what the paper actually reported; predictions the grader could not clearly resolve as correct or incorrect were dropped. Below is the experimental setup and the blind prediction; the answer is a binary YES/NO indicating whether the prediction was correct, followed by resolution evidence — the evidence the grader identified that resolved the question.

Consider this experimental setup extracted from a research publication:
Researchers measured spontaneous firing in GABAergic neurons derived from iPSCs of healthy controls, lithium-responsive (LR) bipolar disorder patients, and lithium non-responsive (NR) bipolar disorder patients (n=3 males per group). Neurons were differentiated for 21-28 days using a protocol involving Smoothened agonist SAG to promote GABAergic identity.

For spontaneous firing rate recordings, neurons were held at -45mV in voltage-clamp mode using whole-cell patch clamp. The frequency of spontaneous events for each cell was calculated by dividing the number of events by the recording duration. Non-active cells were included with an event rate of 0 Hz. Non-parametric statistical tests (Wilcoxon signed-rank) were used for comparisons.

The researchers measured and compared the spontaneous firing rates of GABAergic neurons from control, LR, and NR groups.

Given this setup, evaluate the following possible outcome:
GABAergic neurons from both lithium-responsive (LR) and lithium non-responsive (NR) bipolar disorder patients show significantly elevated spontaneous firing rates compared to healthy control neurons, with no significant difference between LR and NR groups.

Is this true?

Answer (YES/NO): NO